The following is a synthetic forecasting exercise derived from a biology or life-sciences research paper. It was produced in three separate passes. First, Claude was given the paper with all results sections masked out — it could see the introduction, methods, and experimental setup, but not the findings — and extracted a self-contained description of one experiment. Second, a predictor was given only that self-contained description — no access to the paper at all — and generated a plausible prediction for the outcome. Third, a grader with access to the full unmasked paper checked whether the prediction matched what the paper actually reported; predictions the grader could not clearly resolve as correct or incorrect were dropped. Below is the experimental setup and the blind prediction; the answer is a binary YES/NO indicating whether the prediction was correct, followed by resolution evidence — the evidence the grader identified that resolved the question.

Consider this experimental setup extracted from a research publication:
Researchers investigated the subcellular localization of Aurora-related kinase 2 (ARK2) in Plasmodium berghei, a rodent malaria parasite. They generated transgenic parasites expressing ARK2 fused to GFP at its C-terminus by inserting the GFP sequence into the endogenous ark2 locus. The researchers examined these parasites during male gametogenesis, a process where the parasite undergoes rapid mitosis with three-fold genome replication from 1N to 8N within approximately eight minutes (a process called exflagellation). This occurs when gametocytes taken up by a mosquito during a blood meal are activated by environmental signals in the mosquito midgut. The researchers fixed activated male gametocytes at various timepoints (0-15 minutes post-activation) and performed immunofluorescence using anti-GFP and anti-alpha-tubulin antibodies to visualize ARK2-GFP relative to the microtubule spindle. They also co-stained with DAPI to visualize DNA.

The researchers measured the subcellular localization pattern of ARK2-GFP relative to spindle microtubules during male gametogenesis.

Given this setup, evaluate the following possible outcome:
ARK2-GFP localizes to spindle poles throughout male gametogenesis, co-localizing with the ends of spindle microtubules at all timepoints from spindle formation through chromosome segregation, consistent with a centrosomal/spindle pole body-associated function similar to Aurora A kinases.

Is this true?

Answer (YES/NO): NO